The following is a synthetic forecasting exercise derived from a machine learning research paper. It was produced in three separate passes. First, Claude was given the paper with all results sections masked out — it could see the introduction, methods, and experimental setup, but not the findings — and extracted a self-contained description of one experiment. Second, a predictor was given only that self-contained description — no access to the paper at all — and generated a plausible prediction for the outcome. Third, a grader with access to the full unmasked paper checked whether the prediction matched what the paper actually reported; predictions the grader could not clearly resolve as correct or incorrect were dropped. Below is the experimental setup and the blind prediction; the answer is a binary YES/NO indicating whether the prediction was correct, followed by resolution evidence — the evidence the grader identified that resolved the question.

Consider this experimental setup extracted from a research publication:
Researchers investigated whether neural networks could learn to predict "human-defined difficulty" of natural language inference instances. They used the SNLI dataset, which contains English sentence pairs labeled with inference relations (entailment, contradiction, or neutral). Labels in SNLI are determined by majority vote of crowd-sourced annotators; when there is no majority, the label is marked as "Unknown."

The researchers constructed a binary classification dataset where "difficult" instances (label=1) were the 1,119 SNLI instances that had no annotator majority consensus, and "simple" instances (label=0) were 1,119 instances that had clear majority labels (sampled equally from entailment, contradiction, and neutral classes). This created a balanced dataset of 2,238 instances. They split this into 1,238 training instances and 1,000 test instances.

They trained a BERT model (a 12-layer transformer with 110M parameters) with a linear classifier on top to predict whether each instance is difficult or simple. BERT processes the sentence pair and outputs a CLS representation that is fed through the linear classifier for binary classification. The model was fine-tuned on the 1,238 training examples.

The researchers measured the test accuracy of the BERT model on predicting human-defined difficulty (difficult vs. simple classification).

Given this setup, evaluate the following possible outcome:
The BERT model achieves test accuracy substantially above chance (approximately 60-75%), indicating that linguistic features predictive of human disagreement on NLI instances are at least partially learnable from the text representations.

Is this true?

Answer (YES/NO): NO